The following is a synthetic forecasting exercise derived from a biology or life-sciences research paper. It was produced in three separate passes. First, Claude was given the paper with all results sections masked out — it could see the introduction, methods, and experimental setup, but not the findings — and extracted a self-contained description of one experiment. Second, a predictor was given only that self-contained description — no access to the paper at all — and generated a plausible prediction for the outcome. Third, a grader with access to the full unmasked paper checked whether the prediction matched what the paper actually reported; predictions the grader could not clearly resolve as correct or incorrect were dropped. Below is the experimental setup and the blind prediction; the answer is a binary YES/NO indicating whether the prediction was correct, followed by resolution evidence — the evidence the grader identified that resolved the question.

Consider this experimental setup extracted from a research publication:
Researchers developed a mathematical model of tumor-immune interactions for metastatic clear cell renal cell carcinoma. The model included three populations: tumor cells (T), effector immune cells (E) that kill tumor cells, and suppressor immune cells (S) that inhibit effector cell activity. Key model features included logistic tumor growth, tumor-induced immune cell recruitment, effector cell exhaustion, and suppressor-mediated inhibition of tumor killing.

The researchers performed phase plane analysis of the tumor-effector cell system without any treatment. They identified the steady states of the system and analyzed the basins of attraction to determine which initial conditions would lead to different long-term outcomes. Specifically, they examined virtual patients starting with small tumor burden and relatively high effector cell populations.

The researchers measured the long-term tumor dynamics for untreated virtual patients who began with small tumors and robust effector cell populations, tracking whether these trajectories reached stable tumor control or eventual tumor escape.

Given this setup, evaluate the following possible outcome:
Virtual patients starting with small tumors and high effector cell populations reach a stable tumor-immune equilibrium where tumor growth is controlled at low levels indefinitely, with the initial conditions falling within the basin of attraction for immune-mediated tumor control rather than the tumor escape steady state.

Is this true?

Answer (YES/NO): NO